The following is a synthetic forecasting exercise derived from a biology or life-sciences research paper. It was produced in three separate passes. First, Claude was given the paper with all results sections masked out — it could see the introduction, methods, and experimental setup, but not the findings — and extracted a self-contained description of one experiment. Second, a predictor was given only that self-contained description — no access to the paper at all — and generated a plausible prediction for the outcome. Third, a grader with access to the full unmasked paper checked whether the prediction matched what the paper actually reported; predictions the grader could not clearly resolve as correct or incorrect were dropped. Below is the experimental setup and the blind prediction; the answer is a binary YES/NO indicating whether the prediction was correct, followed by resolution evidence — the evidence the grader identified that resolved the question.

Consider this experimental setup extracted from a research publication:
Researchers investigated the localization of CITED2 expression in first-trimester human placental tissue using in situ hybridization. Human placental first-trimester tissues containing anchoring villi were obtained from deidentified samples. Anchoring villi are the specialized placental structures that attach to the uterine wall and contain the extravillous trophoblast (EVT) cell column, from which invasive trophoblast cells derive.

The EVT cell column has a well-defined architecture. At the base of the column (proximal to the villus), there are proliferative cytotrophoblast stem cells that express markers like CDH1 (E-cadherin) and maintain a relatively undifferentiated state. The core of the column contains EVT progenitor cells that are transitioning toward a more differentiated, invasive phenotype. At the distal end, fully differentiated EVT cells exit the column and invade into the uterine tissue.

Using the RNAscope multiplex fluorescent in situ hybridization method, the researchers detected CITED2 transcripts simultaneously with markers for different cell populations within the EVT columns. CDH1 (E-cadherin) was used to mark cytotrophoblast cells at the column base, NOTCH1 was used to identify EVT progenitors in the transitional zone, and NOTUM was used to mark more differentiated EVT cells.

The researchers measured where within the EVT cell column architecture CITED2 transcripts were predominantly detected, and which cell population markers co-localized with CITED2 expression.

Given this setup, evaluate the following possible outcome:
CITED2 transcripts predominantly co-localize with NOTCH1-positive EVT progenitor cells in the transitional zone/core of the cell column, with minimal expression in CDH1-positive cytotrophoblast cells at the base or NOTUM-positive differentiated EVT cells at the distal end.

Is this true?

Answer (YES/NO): NO